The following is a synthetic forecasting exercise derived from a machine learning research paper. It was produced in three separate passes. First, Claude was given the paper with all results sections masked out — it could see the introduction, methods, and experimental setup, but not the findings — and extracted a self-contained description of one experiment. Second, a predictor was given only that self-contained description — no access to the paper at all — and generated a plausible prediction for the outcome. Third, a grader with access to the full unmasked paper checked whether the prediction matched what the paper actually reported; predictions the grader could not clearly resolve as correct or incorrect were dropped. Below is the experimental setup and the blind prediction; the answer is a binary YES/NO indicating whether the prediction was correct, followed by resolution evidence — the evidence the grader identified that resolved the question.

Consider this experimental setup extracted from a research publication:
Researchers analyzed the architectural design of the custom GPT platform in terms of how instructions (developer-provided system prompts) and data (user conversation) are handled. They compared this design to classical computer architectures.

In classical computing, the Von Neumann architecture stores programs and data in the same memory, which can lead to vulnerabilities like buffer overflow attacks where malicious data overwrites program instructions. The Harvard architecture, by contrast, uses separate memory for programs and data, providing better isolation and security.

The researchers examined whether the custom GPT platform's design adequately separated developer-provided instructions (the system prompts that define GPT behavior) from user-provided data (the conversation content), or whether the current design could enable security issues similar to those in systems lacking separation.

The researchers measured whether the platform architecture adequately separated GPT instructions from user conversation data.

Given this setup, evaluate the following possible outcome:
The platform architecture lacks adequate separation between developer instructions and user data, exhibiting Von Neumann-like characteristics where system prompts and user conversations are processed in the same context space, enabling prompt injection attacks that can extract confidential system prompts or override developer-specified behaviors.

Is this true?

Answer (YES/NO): YES